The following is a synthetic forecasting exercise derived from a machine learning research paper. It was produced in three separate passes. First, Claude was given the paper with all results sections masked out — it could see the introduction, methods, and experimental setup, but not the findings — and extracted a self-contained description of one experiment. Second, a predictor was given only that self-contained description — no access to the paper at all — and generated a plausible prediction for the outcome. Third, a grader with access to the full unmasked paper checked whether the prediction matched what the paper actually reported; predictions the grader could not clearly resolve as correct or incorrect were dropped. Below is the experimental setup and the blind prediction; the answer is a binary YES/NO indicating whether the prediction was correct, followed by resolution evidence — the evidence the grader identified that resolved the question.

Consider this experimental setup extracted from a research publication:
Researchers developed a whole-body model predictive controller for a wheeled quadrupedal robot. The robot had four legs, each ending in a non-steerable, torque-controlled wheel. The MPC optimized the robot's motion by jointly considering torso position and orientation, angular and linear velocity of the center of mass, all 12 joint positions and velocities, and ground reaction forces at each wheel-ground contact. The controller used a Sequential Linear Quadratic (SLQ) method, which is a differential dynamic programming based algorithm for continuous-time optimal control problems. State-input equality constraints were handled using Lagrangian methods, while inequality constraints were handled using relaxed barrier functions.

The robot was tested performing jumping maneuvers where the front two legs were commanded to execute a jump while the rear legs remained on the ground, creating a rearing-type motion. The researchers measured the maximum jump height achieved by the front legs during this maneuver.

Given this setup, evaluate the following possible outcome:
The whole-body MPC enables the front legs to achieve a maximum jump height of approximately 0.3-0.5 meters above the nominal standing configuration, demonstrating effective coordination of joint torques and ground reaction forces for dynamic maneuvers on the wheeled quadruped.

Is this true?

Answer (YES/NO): NO